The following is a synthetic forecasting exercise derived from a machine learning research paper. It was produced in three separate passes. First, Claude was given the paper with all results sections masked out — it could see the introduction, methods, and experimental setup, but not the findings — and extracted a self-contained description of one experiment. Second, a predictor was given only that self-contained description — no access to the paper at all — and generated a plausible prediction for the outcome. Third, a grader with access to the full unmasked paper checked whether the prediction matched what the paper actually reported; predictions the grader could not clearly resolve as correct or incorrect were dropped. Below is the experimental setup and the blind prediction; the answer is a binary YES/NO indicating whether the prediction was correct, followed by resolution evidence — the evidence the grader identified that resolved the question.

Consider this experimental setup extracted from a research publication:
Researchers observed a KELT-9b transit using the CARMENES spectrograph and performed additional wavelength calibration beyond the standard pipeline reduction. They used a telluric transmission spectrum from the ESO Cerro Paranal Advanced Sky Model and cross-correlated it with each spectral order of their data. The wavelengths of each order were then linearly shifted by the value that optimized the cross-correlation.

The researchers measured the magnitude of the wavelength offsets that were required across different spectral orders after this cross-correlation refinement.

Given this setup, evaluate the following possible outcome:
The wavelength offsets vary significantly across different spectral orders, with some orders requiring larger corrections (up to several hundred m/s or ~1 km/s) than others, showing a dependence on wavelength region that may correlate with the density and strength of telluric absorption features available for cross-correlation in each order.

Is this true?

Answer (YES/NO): NO